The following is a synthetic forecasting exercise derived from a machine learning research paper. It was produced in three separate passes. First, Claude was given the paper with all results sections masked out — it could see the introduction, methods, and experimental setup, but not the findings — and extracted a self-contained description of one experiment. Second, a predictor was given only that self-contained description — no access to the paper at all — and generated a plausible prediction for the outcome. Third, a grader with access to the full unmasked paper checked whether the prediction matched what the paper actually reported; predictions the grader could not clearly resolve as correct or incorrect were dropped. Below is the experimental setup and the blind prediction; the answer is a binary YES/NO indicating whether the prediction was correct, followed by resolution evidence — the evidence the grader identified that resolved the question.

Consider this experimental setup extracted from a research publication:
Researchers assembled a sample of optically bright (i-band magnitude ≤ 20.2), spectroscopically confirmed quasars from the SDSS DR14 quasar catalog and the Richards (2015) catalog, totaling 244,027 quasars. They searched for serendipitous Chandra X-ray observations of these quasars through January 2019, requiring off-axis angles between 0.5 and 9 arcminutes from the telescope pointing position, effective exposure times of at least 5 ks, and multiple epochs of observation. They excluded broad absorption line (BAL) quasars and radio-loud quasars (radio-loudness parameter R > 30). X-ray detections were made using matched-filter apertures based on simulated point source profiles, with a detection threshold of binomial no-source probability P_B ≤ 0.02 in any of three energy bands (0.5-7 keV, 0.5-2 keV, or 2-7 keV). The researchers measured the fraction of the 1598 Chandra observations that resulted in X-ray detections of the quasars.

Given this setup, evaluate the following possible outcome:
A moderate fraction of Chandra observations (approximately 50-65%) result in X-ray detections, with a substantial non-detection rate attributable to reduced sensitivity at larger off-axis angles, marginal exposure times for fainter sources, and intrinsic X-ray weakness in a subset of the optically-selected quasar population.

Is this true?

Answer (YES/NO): NO